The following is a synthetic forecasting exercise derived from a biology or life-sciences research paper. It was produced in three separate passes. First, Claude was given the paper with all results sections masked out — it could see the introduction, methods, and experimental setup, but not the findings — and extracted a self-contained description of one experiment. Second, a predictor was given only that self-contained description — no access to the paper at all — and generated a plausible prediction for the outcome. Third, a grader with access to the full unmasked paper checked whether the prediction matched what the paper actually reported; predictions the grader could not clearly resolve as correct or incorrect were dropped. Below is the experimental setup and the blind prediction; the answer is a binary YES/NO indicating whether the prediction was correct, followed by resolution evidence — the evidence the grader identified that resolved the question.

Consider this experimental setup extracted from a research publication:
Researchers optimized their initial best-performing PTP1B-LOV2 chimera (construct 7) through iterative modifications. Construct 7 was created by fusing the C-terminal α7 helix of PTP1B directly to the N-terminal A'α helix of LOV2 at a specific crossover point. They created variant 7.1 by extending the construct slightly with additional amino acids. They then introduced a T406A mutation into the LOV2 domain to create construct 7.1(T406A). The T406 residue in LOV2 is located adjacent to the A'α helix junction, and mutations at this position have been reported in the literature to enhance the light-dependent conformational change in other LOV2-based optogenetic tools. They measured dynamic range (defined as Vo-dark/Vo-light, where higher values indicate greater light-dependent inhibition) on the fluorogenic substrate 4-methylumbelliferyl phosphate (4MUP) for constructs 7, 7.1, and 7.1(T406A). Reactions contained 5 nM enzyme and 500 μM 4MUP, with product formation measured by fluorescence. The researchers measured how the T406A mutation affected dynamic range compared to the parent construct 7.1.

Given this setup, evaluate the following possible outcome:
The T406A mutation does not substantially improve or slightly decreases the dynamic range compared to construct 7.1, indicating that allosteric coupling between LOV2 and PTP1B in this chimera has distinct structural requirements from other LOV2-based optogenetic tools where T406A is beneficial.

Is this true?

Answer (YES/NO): NO